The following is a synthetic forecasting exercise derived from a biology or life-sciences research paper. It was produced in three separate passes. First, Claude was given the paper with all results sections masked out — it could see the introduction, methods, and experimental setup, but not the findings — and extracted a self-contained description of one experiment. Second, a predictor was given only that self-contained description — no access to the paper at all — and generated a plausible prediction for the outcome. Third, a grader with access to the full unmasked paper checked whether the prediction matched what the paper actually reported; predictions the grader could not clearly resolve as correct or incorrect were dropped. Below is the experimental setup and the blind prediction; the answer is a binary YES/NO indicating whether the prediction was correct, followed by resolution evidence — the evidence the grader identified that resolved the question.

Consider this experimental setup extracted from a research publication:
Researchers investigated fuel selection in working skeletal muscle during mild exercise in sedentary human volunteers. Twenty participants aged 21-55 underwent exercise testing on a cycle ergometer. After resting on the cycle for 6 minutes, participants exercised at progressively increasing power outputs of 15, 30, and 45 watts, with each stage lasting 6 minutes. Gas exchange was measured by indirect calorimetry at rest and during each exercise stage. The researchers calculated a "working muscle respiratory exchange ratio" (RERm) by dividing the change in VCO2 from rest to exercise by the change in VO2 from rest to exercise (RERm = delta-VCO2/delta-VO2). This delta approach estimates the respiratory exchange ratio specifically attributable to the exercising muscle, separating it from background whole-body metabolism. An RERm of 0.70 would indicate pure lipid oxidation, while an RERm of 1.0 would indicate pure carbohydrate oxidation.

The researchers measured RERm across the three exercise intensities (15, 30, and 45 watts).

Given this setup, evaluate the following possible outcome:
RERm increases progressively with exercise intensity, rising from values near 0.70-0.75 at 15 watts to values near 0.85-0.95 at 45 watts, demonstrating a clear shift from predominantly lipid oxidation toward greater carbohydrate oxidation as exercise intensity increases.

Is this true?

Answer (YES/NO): NO